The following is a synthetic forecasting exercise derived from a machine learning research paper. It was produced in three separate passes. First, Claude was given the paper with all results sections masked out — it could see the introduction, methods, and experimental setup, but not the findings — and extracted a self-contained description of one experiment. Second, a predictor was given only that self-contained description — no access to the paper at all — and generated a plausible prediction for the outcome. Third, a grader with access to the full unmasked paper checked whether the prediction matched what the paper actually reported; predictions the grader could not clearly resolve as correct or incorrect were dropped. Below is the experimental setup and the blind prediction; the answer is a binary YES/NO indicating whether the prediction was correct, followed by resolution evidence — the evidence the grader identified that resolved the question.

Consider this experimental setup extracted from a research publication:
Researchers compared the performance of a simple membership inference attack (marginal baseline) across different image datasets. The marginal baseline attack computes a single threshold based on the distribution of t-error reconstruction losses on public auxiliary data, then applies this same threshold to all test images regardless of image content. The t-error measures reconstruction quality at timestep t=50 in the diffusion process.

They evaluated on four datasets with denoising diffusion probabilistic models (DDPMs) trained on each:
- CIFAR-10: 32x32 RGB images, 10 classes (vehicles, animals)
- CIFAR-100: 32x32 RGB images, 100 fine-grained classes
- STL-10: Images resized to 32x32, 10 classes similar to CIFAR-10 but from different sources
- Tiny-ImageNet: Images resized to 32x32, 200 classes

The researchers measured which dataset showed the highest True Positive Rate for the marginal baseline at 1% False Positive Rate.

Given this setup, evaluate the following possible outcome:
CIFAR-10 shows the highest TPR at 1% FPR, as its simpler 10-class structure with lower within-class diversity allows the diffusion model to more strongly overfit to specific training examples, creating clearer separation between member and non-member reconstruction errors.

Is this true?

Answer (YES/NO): NO